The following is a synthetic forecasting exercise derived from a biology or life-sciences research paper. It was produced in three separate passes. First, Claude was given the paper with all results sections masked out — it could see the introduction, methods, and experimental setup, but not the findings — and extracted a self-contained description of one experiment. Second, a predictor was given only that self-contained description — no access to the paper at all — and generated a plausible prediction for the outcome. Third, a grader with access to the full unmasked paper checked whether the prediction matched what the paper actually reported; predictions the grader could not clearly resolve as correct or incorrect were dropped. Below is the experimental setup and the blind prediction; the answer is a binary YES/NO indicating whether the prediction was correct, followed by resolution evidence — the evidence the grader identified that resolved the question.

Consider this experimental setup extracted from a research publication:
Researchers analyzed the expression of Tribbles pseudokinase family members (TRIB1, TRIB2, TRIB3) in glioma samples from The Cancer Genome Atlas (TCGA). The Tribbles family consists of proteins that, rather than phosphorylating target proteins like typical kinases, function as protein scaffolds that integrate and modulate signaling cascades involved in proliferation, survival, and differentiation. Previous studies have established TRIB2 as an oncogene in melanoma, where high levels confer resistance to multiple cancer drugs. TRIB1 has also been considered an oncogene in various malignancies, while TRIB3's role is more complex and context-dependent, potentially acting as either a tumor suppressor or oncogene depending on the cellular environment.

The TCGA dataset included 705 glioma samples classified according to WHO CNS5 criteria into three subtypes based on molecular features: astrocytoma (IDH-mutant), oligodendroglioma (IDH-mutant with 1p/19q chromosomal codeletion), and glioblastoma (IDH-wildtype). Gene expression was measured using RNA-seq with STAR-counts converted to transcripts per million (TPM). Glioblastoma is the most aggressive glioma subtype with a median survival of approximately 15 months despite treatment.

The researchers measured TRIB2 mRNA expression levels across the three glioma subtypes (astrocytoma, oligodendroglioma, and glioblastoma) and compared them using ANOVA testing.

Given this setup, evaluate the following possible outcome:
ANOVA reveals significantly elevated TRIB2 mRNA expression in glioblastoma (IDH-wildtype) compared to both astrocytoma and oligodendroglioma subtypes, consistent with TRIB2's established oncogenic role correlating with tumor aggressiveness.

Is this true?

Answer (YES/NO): YES